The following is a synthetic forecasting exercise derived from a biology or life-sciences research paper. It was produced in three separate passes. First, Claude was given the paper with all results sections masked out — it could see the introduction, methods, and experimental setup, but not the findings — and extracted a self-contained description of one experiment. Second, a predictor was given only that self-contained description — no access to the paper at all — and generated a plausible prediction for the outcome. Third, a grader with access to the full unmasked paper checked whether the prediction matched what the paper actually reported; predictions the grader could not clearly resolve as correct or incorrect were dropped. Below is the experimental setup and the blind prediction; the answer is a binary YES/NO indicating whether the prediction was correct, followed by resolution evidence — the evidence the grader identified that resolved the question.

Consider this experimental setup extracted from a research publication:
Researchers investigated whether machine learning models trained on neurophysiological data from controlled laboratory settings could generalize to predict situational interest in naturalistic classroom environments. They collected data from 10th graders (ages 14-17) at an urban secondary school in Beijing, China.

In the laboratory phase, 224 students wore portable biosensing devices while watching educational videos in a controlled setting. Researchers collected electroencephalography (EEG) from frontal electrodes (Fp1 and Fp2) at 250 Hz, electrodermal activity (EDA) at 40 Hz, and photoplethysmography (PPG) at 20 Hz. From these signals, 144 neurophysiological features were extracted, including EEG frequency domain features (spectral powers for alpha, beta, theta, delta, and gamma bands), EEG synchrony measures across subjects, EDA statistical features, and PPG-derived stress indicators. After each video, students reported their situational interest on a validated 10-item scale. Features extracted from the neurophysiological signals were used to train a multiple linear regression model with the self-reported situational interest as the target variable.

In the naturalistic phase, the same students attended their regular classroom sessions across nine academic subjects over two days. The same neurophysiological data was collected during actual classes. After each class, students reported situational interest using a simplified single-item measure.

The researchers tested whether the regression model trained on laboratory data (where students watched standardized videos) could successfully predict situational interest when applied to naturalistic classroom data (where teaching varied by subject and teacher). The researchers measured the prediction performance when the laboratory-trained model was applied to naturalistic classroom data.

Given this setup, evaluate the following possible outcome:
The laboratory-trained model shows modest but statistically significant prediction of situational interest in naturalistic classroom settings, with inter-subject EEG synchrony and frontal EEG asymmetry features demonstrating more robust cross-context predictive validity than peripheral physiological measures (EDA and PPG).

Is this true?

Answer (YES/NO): NO